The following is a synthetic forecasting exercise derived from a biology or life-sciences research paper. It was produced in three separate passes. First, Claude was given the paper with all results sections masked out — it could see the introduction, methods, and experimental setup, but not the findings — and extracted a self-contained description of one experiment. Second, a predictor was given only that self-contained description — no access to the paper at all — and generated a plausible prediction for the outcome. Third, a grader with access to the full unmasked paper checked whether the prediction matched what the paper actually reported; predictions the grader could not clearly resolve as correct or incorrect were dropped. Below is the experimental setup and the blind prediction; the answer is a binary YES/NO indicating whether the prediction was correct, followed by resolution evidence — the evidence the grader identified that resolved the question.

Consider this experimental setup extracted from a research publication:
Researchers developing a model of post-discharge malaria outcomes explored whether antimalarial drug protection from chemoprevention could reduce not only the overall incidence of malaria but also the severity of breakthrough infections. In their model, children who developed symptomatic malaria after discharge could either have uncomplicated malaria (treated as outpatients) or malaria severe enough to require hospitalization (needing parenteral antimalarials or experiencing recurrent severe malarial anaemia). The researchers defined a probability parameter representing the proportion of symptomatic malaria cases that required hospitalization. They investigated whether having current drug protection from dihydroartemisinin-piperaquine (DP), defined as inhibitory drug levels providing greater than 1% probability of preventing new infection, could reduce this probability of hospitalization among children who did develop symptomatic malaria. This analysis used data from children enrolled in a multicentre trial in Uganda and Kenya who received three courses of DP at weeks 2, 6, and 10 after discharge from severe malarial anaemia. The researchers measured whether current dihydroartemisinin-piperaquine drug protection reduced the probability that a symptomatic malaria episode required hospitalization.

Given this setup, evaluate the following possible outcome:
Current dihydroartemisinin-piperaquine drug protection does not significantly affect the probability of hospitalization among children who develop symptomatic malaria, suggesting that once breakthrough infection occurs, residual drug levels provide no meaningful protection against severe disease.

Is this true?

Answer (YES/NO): NO